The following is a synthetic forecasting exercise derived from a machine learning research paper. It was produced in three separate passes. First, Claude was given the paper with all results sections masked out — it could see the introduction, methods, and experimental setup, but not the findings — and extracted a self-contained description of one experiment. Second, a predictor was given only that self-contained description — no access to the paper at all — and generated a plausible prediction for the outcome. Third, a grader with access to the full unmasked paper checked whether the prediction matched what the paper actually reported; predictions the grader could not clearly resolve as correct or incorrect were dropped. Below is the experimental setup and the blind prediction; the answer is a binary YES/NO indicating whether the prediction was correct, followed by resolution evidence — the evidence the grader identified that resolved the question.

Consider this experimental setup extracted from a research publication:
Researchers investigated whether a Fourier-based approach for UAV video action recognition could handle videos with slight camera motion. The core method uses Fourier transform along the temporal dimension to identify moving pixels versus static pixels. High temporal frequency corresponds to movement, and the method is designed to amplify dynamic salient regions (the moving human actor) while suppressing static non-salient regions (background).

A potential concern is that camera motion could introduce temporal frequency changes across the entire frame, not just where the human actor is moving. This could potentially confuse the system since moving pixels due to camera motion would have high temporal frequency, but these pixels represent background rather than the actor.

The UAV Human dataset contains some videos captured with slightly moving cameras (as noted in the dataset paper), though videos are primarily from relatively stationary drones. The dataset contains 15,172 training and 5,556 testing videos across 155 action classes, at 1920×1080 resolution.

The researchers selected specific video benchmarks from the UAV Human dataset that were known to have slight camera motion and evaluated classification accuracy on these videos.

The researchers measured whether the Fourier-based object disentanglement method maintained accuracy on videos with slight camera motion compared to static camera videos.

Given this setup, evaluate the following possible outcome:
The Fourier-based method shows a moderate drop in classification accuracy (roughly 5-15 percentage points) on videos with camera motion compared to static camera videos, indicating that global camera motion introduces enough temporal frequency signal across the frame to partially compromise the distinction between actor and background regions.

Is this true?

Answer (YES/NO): NO